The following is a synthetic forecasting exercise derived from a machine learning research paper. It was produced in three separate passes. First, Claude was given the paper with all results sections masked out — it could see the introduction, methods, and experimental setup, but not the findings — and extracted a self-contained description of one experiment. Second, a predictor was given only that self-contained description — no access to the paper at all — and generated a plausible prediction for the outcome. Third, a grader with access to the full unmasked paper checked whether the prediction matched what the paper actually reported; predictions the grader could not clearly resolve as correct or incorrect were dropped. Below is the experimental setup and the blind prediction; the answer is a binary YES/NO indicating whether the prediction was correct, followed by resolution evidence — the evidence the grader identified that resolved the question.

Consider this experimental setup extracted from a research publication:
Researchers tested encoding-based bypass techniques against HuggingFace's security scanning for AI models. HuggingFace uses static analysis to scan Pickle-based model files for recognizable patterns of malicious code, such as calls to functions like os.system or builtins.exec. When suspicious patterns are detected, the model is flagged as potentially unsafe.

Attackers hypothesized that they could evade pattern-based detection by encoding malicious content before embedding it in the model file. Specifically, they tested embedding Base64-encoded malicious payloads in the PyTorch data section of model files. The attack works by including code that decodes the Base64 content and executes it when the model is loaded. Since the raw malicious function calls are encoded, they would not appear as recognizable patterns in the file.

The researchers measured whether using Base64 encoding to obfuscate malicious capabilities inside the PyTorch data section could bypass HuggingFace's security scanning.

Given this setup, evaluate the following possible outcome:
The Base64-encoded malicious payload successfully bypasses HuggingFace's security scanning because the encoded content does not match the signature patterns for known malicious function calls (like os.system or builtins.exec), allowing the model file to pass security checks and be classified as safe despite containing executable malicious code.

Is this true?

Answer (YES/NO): YES